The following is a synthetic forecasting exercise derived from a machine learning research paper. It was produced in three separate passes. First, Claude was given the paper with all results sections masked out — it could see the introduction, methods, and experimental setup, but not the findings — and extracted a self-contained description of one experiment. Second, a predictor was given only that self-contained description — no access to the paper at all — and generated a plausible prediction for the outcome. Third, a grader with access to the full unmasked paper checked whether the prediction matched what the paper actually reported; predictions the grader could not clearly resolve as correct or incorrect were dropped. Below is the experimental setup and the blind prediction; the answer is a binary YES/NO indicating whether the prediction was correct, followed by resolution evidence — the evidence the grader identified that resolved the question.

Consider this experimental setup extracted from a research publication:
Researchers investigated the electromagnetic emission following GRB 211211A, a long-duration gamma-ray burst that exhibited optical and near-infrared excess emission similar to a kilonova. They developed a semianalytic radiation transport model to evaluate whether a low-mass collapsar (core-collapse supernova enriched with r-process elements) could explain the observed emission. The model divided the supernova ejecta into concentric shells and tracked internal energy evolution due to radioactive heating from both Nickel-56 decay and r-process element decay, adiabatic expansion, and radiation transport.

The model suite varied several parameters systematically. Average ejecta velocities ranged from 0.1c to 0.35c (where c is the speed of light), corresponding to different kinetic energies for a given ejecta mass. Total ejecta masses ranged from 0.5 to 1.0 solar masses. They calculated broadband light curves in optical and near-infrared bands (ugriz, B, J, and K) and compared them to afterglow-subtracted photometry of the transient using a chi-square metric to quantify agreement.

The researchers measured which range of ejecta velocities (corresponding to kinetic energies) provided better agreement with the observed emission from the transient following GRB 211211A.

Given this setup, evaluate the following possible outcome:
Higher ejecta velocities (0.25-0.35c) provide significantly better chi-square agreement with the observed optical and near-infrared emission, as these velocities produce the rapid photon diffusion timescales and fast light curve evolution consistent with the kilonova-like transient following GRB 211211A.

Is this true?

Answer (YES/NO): YES